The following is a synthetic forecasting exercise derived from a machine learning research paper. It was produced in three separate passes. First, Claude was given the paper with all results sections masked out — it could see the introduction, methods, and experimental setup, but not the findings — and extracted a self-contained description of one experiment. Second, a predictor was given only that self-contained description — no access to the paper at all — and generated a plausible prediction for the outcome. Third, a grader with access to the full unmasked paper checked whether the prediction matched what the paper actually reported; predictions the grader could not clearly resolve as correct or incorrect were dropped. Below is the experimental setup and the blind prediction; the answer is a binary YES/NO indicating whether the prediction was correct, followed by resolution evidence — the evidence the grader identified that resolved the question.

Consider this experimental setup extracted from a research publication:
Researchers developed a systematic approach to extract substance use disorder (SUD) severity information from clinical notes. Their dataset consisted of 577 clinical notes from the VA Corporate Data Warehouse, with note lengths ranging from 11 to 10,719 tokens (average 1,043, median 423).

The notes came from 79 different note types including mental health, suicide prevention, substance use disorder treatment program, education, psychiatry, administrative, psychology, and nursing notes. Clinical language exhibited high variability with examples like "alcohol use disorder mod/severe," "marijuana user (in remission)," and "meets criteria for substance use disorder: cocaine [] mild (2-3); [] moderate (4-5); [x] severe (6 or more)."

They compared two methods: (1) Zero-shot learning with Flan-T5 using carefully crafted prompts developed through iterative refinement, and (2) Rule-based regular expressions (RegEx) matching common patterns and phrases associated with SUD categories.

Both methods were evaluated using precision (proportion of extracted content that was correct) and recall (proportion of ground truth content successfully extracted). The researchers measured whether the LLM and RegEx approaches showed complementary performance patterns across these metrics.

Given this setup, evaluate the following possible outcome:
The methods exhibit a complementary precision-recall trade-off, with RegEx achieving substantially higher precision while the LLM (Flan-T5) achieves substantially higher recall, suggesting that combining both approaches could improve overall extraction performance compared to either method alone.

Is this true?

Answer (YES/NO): YES